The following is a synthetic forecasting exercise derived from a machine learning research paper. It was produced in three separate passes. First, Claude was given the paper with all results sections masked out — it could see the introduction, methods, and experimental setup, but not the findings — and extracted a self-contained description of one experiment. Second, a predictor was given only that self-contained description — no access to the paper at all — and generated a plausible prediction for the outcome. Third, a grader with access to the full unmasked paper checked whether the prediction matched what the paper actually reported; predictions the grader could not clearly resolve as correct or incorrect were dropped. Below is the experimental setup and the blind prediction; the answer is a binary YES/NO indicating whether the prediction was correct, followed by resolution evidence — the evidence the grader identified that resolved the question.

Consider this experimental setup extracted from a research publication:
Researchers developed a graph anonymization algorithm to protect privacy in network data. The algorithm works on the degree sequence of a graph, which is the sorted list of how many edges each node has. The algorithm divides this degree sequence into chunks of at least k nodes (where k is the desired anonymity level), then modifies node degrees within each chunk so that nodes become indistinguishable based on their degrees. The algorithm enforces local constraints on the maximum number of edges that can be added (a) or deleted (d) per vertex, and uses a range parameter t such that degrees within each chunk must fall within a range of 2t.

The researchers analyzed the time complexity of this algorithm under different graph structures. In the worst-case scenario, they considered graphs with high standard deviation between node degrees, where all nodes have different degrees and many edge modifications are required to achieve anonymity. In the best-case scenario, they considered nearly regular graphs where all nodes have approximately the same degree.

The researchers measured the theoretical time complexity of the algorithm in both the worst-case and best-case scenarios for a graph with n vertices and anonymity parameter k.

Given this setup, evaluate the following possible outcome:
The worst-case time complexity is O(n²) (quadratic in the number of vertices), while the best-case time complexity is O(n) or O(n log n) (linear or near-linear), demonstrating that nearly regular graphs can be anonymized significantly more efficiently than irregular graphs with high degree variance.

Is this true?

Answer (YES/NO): NO